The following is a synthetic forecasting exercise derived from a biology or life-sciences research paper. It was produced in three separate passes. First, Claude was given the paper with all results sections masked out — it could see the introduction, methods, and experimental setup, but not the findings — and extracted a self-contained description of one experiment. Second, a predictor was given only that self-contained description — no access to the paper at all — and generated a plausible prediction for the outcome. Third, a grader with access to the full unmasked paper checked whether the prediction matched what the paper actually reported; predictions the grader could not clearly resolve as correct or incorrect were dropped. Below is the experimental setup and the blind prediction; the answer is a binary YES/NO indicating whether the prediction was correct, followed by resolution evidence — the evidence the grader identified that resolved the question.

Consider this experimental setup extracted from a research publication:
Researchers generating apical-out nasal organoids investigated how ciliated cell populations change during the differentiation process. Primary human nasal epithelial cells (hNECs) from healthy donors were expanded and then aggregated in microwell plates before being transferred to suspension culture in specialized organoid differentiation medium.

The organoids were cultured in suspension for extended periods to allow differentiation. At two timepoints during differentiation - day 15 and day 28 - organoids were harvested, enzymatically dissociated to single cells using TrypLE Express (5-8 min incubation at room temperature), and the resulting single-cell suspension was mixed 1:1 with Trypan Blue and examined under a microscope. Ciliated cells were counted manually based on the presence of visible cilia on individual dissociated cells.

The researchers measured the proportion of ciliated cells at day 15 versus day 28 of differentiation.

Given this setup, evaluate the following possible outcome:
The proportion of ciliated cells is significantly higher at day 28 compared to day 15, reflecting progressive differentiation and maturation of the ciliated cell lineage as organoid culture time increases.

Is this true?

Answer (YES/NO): YES